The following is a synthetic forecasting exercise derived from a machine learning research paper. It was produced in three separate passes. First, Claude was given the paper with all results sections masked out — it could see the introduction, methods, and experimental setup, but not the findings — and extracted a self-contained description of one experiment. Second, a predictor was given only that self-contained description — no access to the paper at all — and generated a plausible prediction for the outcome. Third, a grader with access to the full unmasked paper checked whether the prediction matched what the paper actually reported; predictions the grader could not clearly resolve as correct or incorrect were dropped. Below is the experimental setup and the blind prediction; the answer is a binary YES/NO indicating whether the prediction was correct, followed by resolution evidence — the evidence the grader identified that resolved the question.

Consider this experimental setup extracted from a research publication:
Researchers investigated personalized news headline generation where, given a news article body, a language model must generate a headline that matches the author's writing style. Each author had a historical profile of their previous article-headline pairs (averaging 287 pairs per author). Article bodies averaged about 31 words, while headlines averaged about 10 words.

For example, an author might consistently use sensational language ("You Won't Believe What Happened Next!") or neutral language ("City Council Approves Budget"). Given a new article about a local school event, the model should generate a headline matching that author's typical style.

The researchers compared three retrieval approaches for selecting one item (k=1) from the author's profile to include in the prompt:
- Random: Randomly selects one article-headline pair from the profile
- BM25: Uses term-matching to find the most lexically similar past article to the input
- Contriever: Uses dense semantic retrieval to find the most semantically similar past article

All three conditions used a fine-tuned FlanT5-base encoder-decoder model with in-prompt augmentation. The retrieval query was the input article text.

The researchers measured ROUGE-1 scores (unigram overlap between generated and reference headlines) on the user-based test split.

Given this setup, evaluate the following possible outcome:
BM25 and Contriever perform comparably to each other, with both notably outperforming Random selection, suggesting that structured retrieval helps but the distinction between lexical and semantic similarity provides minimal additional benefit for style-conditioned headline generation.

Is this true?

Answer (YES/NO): NO